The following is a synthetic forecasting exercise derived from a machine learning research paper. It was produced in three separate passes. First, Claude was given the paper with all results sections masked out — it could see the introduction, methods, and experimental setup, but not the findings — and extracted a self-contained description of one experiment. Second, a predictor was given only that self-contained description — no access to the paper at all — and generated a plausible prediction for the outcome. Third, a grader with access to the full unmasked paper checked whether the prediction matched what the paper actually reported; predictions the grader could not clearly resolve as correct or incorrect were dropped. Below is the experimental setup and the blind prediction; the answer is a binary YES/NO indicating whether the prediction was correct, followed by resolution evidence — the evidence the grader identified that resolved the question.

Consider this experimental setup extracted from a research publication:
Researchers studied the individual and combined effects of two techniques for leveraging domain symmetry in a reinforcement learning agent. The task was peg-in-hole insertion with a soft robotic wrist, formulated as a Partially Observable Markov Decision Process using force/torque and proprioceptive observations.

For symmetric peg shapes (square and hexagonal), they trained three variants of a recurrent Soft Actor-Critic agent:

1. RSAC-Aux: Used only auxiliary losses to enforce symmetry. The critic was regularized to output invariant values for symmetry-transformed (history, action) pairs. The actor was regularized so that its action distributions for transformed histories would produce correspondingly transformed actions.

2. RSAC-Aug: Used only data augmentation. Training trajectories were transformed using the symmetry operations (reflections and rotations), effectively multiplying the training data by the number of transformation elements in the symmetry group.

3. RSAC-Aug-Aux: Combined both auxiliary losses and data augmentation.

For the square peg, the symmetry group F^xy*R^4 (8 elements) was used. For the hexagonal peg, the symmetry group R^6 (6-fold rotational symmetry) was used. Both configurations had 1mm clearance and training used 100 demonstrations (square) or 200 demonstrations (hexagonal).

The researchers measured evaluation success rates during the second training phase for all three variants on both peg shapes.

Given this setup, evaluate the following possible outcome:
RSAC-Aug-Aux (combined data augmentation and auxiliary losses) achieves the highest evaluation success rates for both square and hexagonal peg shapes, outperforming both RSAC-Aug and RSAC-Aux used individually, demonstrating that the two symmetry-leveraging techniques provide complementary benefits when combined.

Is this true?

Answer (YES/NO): YES